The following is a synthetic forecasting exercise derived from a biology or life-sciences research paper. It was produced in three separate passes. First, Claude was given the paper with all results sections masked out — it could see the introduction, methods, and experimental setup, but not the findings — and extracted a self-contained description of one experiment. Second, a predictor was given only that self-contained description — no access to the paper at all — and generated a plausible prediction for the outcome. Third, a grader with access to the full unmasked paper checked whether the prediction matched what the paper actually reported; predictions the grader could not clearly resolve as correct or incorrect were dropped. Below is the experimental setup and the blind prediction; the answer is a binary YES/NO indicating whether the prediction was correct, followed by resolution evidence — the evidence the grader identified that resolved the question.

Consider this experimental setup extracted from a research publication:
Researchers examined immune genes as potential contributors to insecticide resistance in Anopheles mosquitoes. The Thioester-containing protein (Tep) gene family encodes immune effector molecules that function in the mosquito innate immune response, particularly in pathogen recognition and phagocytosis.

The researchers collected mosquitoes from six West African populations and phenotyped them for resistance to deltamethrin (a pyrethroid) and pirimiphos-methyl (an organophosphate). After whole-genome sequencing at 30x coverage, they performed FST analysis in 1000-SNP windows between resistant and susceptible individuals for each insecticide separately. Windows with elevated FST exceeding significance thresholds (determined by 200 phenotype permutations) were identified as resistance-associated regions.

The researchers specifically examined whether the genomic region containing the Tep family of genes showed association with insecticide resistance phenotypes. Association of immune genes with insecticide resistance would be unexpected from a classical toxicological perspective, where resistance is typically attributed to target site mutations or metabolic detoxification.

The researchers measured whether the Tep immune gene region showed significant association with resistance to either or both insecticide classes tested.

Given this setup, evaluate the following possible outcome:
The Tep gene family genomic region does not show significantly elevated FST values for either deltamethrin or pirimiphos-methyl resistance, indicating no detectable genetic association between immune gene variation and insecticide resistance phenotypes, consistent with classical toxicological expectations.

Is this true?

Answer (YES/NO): NO